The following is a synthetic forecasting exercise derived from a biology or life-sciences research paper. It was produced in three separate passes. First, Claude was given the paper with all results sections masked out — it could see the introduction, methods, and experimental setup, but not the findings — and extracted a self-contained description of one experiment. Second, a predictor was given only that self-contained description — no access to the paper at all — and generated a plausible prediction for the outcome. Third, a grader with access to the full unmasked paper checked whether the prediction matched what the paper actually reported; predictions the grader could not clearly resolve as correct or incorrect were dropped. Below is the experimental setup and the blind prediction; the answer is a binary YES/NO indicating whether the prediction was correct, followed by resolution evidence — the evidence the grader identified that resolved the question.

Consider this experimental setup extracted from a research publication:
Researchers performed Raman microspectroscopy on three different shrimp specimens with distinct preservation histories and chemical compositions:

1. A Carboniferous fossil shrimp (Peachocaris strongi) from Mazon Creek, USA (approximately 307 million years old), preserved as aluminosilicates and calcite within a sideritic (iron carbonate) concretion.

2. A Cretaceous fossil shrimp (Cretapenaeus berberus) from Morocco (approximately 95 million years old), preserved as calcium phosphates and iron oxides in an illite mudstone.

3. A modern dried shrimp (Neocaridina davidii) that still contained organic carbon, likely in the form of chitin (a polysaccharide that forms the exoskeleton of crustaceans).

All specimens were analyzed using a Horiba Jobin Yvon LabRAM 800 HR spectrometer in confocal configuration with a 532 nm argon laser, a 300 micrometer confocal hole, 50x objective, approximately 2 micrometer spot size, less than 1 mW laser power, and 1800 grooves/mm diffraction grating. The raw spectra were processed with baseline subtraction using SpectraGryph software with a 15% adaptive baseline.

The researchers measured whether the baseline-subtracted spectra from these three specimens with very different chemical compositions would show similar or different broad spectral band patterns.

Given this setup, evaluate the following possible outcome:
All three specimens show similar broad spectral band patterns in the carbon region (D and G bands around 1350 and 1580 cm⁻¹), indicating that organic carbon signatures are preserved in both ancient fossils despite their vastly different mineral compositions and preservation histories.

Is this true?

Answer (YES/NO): NO